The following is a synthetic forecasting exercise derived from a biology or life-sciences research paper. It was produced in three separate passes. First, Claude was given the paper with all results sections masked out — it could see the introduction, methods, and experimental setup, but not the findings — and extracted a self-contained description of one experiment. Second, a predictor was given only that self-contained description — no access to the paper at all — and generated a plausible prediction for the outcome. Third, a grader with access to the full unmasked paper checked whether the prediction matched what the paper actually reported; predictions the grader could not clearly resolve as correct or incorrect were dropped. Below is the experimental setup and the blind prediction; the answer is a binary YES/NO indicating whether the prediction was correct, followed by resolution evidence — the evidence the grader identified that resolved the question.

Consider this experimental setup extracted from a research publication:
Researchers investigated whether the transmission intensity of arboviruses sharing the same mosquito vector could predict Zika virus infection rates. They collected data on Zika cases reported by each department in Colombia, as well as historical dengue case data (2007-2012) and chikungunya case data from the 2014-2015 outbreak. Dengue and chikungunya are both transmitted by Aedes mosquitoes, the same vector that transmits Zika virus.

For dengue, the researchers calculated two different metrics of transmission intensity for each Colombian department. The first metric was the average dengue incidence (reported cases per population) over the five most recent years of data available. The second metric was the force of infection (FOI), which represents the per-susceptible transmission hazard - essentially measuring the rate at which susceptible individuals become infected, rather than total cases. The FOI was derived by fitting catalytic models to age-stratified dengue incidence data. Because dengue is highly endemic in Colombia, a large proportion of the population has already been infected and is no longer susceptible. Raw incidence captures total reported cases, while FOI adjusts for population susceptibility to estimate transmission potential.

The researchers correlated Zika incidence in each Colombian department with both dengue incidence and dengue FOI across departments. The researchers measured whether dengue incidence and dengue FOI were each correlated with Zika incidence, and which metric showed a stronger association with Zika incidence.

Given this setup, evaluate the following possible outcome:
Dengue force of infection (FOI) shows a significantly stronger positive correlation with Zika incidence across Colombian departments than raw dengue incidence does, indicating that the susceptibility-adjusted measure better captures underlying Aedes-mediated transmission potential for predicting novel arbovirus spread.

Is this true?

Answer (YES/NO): YES